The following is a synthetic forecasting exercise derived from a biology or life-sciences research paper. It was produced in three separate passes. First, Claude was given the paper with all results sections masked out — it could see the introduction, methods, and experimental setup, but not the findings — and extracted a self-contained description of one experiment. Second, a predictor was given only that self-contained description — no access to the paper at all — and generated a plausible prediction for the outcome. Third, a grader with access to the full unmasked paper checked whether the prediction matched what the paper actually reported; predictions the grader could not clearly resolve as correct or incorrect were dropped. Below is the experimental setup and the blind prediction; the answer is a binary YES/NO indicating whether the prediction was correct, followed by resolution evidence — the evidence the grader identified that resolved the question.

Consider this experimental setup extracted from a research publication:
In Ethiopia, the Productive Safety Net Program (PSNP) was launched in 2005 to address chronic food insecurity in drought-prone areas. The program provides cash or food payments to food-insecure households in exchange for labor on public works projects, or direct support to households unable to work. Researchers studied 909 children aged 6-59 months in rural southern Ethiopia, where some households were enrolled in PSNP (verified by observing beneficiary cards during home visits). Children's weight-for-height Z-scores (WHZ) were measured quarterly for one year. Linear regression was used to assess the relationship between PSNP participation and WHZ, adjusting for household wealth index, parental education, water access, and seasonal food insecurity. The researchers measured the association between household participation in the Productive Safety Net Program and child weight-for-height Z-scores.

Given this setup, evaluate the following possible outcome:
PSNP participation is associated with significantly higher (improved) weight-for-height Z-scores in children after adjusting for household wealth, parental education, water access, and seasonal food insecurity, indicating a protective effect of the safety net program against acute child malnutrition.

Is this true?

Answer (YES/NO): YES